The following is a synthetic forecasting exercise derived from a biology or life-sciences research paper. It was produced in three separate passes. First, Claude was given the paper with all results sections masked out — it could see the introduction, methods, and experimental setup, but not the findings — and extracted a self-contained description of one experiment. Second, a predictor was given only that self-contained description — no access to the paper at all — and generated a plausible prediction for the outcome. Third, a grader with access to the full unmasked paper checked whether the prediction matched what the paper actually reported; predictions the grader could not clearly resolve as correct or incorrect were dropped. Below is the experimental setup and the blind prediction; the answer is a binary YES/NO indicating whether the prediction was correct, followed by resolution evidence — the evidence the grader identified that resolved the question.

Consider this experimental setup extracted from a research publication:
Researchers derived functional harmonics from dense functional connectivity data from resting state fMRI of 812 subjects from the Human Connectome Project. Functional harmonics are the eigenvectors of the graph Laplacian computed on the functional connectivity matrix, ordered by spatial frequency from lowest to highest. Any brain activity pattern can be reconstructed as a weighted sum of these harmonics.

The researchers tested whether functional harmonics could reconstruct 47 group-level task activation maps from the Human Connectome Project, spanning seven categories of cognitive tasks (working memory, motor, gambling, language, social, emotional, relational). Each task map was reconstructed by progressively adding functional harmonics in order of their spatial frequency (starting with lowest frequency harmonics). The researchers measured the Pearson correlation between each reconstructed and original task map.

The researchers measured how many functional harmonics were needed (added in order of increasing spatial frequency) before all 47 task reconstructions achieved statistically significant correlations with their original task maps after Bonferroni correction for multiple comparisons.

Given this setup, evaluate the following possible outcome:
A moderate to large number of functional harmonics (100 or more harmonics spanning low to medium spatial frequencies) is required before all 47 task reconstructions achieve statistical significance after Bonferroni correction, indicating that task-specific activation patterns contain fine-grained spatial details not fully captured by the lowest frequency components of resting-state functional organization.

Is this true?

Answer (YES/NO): NO